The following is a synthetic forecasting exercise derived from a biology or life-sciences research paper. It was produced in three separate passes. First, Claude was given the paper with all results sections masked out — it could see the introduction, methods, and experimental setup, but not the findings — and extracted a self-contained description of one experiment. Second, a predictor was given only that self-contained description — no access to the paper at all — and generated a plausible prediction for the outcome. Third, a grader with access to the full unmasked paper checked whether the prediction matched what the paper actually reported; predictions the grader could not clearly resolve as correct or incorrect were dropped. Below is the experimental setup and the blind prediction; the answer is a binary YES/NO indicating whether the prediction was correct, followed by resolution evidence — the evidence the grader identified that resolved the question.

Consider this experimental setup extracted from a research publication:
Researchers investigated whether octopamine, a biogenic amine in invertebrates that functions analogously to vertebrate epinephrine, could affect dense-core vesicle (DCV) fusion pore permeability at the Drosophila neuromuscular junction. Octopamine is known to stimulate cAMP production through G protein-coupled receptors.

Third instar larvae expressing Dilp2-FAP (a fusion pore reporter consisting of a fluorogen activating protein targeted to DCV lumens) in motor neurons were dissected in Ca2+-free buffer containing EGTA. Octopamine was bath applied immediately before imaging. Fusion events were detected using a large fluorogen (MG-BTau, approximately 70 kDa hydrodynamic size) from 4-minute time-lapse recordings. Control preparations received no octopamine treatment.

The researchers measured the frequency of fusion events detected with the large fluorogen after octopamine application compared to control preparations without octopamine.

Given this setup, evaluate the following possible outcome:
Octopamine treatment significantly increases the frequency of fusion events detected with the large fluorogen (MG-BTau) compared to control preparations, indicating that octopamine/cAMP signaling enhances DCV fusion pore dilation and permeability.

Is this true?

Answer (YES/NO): YES